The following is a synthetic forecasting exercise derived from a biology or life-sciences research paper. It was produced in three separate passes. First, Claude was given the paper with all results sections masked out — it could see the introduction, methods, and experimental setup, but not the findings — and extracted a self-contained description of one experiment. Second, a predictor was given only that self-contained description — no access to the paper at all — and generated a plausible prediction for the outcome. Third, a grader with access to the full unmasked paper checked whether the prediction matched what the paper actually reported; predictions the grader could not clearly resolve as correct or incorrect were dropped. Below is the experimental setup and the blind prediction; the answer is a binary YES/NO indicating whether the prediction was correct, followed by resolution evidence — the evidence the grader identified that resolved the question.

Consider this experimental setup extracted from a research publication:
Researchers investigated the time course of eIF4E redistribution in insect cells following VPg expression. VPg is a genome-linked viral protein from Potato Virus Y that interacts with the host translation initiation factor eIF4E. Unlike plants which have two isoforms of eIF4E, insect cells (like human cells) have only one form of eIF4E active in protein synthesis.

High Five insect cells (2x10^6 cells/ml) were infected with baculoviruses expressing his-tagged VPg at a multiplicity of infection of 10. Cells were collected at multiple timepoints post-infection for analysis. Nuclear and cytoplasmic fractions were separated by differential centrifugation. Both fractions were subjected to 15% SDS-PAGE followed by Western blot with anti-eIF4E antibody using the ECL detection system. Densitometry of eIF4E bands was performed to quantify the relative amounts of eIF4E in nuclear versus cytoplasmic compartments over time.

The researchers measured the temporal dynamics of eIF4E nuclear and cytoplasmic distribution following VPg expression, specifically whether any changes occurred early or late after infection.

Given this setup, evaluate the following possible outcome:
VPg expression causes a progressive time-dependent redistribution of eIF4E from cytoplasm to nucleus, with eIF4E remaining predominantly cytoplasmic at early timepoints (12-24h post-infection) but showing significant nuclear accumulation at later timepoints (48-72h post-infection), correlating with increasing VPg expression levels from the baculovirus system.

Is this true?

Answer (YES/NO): NO